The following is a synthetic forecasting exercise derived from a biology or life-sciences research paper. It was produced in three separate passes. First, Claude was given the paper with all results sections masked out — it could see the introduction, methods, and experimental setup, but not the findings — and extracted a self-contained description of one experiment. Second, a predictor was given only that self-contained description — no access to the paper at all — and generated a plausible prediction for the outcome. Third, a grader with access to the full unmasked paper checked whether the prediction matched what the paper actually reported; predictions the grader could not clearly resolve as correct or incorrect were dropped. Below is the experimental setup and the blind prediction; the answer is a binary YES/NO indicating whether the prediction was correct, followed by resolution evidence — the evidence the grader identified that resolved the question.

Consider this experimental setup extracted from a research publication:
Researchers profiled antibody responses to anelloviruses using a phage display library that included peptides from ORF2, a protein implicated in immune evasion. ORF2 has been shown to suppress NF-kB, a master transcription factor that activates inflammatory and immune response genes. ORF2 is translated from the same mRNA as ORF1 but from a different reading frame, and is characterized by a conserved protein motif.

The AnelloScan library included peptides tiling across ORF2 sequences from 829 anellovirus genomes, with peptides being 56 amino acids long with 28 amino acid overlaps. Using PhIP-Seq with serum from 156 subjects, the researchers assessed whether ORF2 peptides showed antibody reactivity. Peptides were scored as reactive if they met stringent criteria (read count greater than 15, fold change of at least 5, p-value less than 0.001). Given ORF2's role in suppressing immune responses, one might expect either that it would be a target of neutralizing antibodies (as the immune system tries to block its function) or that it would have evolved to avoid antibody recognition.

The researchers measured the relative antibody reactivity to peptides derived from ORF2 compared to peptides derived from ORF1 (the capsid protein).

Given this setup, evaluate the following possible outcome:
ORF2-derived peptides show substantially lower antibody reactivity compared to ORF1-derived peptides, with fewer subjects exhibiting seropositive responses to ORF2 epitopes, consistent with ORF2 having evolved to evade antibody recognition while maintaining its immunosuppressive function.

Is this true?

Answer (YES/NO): YES